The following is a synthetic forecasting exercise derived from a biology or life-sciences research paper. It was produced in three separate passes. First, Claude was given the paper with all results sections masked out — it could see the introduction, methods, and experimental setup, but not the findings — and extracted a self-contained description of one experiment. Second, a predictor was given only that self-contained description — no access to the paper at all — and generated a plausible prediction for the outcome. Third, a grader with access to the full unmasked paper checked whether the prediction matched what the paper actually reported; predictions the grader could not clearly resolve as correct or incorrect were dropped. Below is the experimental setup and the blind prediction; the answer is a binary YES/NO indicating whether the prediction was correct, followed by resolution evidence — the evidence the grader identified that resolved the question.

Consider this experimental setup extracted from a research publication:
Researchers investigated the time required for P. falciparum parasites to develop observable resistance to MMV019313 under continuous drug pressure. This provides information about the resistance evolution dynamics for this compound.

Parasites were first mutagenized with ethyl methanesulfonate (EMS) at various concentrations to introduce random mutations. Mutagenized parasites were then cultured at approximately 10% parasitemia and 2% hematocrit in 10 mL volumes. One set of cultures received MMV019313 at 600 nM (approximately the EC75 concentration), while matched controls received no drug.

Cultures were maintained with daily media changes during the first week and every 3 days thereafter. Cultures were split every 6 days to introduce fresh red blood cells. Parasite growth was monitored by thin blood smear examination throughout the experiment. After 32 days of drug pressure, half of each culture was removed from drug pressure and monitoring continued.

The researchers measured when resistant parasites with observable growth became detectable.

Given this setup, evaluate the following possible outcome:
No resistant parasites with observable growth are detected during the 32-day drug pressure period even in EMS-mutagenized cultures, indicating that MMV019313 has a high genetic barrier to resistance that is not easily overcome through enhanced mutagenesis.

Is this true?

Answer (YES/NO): NO